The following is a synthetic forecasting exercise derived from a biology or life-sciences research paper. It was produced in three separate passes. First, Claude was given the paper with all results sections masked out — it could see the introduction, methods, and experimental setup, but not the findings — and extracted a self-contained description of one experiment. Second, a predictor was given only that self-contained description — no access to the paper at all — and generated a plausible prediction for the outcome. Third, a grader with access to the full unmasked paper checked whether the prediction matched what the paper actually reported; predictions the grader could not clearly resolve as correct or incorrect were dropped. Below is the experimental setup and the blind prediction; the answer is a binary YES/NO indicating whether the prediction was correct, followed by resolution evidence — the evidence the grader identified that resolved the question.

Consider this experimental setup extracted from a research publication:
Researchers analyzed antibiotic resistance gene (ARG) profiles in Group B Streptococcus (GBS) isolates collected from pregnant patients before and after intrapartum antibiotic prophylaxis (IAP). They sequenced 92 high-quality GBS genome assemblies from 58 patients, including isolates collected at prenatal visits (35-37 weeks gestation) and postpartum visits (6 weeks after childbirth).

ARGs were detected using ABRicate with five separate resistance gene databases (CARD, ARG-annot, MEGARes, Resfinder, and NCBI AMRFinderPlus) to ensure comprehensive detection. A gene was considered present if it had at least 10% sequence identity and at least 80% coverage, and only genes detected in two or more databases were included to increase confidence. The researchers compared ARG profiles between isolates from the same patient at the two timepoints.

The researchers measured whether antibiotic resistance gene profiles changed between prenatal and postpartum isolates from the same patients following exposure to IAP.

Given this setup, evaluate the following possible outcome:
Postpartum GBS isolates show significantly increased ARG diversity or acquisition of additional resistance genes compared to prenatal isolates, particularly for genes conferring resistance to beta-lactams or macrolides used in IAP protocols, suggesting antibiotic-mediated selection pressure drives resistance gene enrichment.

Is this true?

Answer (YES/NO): NO